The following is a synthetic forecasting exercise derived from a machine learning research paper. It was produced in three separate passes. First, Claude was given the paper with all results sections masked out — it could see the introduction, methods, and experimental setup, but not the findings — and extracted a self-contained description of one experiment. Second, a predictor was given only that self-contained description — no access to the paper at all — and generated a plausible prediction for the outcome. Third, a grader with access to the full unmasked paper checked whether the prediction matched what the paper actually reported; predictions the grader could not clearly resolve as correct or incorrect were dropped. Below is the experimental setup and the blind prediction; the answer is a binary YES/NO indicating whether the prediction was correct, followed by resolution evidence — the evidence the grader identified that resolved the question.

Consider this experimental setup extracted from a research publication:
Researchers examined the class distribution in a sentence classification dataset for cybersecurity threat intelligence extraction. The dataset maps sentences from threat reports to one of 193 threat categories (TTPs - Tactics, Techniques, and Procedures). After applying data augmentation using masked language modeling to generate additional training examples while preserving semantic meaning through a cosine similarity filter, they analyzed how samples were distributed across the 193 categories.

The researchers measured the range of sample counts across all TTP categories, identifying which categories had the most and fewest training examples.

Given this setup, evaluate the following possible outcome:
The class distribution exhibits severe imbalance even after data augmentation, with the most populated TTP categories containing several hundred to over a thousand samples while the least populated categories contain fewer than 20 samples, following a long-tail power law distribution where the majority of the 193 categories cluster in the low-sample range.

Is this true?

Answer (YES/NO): NO